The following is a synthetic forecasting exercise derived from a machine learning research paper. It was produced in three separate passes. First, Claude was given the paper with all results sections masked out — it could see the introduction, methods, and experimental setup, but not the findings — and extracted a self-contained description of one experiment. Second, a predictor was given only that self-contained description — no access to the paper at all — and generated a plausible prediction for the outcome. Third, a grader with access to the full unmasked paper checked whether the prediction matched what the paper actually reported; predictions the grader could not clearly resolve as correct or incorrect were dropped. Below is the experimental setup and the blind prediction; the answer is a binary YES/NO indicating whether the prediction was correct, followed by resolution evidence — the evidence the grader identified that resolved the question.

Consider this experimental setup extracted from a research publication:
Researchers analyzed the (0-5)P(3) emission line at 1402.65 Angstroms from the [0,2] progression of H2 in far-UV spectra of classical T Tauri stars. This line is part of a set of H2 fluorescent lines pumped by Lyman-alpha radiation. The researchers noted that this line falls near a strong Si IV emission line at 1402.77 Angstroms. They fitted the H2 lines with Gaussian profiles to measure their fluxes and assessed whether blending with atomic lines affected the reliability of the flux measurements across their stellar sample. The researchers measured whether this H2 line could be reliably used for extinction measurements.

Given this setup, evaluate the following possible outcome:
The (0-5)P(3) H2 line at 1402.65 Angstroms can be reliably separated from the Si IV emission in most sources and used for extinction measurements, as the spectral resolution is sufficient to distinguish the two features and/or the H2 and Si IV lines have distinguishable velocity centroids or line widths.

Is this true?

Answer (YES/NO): NO